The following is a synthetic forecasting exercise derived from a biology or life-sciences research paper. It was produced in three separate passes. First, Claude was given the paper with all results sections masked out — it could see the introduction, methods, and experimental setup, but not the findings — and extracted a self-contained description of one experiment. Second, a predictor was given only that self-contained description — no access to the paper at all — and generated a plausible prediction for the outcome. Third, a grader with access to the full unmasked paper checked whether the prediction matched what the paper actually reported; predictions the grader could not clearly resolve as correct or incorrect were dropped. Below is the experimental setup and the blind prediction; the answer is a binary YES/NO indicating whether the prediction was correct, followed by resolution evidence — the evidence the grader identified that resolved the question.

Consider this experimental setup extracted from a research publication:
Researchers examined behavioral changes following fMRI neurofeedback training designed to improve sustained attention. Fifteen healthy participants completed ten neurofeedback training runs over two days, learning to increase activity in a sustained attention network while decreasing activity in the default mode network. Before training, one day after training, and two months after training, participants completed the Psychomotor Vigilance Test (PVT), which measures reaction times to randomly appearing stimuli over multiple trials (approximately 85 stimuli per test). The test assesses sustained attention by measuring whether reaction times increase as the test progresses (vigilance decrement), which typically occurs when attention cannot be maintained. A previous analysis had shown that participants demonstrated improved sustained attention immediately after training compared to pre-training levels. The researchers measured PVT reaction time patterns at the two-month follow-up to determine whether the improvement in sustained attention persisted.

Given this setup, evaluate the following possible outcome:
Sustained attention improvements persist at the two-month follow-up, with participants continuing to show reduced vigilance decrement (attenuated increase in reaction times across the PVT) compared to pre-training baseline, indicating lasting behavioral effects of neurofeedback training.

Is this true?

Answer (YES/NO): NO